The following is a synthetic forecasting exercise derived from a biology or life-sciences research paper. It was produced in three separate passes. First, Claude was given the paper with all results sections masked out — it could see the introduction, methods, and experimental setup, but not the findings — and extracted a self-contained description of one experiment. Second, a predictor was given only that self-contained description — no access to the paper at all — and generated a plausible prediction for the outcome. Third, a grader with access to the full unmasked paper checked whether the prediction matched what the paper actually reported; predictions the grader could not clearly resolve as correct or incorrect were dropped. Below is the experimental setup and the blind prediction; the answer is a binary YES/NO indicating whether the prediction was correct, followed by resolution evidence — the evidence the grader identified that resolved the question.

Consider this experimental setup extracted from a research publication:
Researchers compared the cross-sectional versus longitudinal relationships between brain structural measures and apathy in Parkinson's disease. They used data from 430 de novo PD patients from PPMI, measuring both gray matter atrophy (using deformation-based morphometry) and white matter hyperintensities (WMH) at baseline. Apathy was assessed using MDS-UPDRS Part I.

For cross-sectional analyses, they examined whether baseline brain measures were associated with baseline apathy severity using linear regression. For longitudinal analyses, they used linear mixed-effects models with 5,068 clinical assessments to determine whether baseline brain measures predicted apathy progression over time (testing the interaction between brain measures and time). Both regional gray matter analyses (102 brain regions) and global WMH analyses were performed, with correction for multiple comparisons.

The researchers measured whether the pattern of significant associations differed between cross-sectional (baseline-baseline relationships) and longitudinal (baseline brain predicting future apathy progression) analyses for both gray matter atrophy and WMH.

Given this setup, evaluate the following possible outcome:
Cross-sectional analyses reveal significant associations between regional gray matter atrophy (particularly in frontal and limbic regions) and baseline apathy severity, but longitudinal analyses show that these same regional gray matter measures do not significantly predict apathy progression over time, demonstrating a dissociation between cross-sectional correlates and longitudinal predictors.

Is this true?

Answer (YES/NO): NO